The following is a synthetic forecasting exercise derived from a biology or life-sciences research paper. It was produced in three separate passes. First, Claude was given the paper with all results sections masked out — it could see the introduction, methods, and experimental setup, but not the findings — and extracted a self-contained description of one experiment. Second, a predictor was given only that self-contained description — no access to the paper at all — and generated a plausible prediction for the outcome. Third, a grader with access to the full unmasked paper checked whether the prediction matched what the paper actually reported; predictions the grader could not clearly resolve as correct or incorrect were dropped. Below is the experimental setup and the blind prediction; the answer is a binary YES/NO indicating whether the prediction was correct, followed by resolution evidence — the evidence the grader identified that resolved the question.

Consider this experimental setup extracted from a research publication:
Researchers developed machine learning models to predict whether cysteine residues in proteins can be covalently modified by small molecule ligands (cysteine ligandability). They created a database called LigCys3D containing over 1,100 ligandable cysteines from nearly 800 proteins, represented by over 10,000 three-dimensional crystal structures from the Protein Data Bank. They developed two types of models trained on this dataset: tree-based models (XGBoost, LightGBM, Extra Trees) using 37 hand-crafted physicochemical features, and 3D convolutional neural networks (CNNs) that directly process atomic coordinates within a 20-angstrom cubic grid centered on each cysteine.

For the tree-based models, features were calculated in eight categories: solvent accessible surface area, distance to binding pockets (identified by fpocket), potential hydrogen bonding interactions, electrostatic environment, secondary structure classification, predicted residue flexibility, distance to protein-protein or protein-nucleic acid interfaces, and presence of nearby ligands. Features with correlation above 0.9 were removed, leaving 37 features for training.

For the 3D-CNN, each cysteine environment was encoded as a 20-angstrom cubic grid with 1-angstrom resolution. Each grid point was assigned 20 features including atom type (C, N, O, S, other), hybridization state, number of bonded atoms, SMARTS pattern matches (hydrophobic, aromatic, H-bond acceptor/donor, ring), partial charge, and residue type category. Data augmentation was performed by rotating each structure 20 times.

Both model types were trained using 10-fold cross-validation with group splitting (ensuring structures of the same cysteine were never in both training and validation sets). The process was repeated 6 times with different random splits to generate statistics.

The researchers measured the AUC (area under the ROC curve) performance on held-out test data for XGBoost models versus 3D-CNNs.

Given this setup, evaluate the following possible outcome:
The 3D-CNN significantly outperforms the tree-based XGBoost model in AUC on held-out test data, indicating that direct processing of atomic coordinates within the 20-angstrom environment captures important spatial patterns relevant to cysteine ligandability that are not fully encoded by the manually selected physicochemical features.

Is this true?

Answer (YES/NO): NO